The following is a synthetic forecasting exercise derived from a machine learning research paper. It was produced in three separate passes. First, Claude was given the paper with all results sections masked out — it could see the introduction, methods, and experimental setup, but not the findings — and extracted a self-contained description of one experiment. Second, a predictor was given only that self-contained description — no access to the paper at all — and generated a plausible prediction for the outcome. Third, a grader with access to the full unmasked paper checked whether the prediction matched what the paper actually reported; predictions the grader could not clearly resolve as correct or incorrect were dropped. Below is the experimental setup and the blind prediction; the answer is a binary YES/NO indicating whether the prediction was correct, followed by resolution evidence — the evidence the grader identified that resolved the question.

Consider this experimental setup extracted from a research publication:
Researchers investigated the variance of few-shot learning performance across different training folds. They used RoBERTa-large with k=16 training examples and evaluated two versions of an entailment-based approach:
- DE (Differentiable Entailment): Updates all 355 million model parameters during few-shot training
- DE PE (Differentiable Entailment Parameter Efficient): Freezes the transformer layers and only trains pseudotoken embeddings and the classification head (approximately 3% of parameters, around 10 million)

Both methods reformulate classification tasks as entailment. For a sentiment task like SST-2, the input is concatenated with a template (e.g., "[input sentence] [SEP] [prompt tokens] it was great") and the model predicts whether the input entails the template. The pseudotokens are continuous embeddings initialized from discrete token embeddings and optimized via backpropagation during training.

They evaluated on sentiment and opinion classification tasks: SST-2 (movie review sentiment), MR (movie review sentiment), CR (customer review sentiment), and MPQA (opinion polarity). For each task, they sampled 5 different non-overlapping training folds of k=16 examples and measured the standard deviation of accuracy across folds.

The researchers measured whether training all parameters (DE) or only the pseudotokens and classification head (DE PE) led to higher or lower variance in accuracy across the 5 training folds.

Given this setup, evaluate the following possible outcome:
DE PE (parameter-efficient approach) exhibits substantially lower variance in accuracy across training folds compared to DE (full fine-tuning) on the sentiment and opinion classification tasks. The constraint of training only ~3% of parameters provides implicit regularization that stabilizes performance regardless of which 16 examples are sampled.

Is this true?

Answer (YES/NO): YES